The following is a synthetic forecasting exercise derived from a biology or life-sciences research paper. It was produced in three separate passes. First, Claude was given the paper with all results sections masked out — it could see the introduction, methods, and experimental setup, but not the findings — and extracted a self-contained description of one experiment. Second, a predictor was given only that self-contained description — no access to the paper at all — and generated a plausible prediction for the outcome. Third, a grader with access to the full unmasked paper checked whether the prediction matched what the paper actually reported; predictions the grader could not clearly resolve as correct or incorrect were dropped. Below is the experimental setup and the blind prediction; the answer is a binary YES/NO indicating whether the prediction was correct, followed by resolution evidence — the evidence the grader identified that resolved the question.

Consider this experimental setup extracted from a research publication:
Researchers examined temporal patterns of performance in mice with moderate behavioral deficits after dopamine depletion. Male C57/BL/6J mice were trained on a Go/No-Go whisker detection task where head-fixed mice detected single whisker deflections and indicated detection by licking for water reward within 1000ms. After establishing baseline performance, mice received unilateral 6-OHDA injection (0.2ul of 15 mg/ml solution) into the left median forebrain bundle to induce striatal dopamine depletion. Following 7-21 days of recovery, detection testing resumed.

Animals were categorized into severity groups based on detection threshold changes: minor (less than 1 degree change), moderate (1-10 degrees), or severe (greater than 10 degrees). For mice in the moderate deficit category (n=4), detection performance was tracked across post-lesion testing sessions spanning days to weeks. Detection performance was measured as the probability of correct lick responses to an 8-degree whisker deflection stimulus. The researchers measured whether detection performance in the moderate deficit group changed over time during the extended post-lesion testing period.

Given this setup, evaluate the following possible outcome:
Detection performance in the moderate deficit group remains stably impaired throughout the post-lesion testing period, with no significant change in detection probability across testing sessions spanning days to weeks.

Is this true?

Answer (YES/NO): NO